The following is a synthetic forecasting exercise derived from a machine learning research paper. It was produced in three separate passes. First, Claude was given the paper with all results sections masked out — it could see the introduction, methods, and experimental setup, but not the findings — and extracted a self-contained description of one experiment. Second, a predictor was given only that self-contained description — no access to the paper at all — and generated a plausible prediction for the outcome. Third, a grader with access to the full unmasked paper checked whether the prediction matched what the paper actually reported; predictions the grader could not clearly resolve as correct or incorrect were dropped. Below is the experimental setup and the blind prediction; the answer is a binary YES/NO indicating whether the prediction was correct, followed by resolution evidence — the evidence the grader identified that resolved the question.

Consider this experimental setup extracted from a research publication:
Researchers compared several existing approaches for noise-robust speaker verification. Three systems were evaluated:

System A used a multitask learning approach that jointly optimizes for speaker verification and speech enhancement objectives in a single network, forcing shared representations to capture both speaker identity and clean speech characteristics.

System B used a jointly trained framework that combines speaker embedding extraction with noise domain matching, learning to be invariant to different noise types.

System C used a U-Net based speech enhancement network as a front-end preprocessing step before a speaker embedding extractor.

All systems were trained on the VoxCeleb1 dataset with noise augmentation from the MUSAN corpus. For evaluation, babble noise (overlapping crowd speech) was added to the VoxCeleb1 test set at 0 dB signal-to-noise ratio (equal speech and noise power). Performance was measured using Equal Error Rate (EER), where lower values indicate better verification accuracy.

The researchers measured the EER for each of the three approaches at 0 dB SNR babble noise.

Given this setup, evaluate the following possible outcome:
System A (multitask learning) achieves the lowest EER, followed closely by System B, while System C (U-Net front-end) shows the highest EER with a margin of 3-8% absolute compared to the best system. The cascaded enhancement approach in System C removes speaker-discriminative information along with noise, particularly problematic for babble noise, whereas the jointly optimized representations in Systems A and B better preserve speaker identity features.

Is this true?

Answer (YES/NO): NO